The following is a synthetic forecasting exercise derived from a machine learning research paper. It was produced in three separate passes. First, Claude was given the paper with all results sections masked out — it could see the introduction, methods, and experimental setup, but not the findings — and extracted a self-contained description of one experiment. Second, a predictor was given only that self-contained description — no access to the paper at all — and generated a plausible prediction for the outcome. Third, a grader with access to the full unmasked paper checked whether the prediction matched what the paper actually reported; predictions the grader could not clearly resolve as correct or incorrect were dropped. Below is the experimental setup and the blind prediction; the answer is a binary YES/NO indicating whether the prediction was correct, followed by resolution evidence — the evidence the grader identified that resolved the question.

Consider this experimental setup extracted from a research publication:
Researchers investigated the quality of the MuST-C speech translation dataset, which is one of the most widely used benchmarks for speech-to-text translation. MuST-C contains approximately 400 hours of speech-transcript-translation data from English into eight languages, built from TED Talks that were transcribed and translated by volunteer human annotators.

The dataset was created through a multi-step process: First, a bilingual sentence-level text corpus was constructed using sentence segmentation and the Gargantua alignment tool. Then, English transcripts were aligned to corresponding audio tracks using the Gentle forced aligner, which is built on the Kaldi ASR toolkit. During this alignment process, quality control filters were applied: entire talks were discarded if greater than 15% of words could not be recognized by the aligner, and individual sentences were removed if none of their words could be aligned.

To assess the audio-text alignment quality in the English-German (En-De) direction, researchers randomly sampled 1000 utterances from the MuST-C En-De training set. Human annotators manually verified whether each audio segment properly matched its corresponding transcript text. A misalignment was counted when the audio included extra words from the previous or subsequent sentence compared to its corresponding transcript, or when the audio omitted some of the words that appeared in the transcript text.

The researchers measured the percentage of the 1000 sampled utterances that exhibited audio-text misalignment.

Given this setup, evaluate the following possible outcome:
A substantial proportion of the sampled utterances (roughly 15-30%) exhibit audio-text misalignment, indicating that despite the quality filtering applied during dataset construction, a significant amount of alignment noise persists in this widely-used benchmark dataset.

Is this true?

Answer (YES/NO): NO